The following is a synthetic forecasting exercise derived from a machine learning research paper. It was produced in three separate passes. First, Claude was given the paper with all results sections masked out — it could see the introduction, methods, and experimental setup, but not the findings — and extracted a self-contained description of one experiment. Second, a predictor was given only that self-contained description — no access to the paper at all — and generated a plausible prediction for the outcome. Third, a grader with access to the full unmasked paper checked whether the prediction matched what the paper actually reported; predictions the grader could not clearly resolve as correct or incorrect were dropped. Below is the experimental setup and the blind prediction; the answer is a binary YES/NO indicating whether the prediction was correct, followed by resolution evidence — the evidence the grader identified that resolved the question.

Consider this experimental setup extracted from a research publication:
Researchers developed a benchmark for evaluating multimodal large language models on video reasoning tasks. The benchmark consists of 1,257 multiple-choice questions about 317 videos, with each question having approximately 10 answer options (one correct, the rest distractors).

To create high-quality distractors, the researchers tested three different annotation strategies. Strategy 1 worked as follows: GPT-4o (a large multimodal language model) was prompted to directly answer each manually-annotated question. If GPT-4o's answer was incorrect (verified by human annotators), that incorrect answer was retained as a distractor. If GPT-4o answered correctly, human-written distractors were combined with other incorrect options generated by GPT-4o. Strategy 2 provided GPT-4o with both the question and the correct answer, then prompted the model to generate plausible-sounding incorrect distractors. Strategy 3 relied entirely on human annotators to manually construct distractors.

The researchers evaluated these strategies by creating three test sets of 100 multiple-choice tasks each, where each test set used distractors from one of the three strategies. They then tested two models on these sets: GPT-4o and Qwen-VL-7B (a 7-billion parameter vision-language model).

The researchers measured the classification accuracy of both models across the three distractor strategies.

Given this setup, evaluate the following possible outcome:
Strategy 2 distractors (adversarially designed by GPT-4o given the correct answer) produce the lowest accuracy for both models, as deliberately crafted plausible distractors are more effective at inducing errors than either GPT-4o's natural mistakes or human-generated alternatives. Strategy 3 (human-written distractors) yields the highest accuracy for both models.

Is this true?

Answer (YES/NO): NO